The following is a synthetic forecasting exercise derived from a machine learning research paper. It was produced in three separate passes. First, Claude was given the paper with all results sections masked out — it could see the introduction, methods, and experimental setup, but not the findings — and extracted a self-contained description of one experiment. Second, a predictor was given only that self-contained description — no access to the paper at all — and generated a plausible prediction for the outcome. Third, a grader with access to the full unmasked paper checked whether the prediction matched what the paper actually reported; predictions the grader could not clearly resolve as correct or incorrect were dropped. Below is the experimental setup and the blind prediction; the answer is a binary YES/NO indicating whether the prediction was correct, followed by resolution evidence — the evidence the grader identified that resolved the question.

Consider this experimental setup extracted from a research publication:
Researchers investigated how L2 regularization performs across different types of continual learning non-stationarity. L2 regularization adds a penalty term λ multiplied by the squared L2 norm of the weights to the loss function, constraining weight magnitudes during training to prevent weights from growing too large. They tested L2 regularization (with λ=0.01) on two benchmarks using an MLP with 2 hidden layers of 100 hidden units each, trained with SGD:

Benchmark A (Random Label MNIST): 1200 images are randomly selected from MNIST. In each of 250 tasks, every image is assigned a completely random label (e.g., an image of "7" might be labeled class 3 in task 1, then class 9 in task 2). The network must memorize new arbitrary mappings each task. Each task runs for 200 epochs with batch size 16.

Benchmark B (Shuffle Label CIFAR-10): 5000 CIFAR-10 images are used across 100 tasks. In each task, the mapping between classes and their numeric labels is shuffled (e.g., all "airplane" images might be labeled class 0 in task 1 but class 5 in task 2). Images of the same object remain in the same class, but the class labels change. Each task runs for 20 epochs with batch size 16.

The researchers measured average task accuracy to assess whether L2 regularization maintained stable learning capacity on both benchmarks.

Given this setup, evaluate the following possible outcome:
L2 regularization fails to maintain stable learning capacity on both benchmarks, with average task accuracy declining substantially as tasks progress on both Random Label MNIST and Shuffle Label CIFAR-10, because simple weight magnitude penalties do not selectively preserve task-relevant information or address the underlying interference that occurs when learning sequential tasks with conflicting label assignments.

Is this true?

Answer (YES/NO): NO